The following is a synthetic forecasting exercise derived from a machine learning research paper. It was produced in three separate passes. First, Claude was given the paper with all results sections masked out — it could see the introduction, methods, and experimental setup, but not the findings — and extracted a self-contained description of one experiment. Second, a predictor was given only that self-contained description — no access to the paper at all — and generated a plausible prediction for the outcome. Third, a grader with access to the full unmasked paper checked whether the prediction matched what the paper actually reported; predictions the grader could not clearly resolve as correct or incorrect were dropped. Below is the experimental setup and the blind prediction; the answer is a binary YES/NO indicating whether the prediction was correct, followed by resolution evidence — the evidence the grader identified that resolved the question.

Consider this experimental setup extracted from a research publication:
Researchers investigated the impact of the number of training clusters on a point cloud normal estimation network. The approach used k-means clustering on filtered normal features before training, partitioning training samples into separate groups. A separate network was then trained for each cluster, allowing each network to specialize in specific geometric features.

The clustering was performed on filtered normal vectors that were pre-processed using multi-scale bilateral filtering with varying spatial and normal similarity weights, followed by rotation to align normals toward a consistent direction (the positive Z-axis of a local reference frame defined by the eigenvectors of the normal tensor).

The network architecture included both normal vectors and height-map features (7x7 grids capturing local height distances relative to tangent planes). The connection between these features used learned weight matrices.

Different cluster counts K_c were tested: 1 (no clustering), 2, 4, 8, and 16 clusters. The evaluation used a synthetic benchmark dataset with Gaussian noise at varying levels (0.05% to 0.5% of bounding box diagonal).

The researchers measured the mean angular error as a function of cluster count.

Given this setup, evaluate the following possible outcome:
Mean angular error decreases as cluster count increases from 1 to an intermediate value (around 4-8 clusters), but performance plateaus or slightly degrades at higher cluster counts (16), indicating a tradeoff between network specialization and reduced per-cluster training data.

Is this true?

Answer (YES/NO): NO